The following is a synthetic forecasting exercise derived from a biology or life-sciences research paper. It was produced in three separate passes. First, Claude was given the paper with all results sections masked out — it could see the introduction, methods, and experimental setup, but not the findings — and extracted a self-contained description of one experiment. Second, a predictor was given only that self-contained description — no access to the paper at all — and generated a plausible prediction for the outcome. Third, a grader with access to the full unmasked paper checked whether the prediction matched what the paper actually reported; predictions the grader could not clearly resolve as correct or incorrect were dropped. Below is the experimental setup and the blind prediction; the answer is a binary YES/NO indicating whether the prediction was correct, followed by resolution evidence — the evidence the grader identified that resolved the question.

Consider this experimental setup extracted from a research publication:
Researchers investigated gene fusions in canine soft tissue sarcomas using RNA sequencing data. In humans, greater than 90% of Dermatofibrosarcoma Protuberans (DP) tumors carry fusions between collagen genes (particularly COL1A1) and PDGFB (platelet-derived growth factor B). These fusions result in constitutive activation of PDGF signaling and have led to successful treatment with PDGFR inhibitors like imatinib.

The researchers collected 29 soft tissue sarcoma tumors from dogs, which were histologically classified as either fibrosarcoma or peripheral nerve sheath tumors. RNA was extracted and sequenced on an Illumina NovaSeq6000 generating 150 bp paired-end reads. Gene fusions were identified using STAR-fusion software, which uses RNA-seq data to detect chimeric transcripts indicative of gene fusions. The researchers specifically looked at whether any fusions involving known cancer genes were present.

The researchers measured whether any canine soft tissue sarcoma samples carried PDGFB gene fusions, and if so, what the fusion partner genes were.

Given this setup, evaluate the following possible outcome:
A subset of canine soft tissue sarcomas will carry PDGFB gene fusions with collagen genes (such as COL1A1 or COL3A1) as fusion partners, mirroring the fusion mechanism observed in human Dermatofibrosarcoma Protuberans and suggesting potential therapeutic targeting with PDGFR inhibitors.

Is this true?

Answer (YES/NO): NO